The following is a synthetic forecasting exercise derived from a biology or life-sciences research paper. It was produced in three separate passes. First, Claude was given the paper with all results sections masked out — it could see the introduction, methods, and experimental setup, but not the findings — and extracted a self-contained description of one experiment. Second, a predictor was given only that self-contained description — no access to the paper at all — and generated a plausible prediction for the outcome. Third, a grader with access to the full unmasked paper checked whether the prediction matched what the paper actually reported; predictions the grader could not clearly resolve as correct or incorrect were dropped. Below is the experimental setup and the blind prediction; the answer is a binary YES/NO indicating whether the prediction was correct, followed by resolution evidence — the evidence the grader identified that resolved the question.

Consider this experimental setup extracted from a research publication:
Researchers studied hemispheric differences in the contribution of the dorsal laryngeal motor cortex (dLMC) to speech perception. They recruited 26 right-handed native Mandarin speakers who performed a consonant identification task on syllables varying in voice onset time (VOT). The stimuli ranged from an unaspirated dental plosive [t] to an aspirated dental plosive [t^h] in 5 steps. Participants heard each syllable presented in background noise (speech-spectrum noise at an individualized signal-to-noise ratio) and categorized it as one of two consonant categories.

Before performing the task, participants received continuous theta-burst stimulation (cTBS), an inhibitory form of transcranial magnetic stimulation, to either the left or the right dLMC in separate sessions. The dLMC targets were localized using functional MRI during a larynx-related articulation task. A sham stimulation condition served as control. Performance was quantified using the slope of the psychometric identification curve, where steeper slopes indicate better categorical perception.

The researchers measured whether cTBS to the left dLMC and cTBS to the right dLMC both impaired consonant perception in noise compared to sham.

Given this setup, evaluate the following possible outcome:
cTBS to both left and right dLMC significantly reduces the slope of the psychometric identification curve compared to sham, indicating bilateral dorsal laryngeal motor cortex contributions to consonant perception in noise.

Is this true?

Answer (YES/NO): YES